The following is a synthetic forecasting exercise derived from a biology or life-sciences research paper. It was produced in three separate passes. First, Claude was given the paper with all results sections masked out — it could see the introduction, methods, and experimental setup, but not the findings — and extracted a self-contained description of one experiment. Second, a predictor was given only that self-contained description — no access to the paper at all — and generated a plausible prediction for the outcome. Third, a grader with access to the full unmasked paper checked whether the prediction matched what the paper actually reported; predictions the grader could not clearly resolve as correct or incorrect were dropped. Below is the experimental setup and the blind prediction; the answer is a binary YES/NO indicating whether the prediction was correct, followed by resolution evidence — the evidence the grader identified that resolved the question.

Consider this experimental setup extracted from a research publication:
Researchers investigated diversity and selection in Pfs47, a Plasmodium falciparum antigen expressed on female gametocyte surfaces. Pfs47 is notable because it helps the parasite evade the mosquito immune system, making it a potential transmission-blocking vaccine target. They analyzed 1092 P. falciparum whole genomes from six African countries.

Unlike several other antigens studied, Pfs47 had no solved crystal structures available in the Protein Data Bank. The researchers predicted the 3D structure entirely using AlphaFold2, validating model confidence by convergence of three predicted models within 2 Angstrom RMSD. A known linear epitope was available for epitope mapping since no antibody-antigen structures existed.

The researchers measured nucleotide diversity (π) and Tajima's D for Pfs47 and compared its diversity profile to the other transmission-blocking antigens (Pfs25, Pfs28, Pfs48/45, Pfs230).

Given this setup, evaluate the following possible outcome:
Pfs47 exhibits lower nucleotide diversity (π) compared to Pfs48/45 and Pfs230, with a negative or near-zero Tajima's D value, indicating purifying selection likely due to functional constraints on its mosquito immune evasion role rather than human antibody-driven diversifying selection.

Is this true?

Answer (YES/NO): NO